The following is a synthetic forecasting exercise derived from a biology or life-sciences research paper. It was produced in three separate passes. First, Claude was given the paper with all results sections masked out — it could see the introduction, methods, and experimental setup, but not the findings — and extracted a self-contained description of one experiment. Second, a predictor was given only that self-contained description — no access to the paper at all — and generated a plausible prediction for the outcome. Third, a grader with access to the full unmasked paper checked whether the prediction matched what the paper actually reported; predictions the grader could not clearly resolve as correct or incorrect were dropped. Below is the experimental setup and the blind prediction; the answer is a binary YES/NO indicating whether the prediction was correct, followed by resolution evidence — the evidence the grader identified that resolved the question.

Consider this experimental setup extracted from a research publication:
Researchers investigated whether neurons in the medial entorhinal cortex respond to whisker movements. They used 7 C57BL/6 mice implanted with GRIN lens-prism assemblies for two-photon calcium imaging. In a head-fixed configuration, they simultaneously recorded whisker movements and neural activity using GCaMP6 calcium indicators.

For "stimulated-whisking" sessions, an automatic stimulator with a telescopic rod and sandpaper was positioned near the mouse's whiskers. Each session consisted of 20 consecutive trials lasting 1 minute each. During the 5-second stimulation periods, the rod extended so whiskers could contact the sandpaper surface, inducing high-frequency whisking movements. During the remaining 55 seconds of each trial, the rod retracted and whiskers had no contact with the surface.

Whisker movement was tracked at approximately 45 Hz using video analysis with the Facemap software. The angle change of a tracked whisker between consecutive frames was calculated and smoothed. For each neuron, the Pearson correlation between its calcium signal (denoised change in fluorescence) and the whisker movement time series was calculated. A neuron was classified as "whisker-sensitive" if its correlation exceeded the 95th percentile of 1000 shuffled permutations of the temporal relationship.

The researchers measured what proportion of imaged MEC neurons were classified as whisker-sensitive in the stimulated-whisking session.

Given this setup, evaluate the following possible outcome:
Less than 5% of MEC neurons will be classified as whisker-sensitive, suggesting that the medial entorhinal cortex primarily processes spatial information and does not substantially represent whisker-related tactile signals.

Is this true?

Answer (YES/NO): NO